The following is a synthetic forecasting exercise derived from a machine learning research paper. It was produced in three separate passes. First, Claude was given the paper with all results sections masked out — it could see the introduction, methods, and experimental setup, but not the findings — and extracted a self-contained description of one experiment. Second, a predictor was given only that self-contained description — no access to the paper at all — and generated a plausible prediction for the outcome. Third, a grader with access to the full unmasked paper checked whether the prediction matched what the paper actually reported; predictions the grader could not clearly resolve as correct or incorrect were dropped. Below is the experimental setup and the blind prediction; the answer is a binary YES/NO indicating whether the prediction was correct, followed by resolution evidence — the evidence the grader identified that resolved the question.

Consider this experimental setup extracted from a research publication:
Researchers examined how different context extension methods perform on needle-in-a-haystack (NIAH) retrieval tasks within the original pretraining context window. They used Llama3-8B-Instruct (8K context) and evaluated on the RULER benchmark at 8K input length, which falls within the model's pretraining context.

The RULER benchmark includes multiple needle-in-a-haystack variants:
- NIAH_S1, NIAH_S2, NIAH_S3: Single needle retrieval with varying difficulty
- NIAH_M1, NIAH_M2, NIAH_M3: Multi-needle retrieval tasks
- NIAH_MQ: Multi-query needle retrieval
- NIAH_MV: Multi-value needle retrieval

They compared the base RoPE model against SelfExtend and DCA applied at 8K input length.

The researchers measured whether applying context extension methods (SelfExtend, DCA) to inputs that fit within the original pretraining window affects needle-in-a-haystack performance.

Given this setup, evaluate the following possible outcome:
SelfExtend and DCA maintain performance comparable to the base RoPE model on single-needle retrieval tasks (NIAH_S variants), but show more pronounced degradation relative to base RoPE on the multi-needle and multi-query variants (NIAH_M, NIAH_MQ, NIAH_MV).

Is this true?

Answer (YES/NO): NO